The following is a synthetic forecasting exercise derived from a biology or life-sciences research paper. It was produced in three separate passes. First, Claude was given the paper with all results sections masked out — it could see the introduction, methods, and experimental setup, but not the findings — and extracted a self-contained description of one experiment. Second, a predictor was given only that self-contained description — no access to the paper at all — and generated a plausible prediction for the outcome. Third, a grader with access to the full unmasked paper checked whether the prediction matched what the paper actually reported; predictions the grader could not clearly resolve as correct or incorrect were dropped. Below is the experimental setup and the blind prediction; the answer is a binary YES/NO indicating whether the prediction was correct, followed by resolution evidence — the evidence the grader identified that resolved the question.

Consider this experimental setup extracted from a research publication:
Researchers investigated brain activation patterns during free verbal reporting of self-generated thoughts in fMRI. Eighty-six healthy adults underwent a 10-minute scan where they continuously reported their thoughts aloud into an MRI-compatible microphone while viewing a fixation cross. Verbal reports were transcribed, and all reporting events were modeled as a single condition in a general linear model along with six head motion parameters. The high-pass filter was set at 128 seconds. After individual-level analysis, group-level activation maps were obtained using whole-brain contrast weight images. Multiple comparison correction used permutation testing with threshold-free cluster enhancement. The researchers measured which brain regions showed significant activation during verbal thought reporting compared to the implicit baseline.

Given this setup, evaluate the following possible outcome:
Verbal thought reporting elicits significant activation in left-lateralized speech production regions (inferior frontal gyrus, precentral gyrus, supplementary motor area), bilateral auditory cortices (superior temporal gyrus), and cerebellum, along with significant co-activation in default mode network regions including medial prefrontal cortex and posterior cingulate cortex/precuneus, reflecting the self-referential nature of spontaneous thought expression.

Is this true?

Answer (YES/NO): NO